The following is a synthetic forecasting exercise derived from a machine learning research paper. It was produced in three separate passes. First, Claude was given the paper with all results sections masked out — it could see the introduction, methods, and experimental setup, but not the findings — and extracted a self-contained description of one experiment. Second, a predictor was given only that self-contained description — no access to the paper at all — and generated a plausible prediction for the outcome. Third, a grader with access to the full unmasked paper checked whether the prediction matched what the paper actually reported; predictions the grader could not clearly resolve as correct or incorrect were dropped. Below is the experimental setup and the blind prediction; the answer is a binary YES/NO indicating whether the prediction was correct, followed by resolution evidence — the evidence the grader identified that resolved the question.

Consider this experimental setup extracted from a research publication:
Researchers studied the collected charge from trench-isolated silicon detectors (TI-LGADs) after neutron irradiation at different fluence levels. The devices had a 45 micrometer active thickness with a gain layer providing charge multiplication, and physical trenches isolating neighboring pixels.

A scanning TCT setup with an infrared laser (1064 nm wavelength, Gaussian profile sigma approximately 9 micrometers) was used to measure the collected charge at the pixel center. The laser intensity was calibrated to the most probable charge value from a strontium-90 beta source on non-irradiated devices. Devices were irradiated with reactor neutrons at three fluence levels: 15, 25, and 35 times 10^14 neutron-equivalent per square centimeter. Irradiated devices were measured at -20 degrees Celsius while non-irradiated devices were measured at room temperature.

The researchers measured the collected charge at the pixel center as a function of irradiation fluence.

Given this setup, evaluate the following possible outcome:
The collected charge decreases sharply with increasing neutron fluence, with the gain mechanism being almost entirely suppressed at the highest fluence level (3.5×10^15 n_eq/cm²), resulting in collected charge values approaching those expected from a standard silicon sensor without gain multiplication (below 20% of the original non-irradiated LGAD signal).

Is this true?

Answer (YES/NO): YES